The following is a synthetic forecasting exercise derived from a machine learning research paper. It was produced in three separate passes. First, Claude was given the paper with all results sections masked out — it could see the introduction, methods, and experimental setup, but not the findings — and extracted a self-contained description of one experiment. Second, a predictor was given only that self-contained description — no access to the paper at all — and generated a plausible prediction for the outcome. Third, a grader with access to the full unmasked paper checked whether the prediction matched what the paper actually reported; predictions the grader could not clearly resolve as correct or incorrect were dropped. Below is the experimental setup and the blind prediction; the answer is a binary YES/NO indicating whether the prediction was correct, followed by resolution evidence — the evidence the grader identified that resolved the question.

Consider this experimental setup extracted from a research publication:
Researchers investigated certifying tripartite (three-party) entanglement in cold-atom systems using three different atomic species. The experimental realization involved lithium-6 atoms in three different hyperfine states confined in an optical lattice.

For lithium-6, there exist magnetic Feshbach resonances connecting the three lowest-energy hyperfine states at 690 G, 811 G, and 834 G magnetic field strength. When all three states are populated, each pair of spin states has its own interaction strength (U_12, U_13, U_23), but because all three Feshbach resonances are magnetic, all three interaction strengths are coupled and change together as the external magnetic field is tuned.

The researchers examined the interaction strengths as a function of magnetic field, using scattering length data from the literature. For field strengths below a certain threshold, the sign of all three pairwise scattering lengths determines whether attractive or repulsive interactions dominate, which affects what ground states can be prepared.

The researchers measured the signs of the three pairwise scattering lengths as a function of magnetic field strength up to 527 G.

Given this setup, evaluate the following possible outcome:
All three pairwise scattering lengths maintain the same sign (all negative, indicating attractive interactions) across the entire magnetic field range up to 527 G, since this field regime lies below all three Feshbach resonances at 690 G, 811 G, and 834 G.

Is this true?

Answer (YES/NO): YES